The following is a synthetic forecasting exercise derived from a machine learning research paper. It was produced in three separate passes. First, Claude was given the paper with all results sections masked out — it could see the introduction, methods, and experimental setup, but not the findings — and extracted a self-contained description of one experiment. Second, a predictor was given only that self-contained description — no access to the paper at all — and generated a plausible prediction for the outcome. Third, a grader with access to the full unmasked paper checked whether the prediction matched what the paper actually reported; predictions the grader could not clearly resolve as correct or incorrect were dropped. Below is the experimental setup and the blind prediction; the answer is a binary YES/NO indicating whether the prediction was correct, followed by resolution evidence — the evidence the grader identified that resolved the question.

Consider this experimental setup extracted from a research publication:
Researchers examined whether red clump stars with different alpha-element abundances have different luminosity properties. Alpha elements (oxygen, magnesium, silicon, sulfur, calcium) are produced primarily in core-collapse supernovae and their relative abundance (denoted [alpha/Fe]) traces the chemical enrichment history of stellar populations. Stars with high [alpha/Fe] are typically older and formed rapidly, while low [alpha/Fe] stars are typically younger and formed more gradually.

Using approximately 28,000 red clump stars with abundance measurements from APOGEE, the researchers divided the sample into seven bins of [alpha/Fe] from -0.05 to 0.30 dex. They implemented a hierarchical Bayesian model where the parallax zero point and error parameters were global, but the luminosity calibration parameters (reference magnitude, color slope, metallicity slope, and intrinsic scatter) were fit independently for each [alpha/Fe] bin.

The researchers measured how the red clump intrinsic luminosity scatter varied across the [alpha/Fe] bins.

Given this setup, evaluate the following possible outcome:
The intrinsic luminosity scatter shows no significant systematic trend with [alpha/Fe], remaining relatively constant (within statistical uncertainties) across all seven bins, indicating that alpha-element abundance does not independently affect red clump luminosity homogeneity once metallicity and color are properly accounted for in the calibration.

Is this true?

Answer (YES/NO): NO